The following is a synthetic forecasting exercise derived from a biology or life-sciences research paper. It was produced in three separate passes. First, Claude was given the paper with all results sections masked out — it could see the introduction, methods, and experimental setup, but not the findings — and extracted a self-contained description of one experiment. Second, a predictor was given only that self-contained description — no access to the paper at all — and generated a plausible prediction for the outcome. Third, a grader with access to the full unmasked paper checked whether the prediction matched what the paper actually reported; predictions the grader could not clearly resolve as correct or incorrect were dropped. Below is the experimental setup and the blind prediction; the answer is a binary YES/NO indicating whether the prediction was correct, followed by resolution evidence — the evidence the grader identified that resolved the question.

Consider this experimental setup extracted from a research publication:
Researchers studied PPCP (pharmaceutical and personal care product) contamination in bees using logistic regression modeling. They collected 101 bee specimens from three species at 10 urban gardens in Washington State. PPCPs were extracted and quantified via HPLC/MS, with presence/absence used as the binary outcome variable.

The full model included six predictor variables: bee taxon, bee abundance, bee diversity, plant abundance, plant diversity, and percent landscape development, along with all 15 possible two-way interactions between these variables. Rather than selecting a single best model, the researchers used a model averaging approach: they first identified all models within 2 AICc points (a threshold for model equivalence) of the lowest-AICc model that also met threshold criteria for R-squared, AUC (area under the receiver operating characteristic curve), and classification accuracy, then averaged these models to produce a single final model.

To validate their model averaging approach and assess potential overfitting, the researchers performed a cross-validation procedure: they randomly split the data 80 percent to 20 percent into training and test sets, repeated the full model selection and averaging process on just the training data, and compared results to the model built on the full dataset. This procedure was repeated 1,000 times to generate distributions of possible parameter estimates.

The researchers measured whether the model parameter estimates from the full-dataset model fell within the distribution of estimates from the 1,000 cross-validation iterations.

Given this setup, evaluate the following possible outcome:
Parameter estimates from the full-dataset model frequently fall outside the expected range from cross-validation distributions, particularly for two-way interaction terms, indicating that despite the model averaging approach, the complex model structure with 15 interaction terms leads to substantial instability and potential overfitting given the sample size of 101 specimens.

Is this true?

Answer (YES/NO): NO